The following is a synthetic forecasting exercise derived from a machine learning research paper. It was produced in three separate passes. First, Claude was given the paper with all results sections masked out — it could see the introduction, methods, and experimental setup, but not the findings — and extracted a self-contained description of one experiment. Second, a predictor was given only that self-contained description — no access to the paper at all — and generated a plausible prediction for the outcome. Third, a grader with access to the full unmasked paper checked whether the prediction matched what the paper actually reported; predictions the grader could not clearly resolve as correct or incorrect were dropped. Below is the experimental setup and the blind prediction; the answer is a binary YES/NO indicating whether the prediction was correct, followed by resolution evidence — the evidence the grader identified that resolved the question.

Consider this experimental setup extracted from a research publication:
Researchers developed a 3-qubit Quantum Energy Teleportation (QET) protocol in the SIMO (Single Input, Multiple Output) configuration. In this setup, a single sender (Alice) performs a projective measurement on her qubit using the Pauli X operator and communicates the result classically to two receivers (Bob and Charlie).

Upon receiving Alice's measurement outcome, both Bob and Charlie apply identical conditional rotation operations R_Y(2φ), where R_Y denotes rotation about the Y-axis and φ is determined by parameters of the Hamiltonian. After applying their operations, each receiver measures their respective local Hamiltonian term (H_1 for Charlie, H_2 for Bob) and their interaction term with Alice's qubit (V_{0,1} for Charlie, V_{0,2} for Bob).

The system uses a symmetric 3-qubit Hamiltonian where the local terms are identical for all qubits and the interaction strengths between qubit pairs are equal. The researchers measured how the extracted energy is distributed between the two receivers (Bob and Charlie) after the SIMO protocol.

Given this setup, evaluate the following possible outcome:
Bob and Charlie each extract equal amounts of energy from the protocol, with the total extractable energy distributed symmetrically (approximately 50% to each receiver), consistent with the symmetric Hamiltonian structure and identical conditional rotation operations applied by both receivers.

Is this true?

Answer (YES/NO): NO